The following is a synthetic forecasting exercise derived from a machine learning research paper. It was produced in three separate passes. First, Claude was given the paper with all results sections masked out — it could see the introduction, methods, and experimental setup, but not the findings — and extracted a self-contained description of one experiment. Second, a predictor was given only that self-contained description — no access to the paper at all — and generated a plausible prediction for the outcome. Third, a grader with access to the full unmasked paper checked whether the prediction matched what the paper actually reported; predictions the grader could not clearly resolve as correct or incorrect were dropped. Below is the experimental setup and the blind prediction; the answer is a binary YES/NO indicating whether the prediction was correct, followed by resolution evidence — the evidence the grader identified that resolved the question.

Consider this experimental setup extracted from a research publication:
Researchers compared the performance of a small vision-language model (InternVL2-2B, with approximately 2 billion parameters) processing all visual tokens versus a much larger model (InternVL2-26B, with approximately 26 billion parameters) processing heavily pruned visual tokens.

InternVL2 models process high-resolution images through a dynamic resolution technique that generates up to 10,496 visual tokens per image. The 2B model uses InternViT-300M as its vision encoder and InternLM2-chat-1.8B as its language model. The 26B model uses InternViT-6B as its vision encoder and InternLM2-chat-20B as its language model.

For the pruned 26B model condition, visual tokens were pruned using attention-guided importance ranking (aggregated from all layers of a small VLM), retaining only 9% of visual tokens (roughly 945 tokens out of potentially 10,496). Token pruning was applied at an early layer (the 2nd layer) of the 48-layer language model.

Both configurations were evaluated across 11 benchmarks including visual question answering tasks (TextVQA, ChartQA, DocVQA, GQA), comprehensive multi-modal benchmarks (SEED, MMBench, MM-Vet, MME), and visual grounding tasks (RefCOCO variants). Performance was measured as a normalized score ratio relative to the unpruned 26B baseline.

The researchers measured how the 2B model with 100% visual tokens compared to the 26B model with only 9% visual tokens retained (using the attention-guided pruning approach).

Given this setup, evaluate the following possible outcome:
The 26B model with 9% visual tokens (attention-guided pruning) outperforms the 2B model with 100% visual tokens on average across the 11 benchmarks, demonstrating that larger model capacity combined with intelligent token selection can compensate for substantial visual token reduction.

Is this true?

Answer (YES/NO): YES